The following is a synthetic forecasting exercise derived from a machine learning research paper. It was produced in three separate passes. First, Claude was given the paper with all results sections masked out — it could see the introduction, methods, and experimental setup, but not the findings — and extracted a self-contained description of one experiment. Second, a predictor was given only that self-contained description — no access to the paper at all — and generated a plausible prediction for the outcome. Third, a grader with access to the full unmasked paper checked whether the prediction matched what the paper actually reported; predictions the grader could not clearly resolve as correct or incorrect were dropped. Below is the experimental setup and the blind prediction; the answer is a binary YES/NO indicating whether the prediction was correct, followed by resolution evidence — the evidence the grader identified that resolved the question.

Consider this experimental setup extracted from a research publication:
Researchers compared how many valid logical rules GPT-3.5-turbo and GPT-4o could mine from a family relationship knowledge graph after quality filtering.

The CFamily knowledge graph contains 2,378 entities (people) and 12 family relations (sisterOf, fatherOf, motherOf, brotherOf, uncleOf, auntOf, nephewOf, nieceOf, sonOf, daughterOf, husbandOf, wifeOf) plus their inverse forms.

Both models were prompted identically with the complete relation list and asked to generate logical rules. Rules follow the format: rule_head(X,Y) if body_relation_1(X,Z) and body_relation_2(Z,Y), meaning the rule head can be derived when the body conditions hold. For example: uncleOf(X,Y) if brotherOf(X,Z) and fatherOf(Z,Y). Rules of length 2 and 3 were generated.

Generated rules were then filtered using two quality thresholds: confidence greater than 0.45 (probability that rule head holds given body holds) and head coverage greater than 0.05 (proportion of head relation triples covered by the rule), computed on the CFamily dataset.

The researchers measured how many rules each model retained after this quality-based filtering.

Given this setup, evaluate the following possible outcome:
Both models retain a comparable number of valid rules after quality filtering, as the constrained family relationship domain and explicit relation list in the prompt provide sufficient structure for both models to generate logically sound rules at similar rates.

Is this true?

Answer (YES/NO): YES